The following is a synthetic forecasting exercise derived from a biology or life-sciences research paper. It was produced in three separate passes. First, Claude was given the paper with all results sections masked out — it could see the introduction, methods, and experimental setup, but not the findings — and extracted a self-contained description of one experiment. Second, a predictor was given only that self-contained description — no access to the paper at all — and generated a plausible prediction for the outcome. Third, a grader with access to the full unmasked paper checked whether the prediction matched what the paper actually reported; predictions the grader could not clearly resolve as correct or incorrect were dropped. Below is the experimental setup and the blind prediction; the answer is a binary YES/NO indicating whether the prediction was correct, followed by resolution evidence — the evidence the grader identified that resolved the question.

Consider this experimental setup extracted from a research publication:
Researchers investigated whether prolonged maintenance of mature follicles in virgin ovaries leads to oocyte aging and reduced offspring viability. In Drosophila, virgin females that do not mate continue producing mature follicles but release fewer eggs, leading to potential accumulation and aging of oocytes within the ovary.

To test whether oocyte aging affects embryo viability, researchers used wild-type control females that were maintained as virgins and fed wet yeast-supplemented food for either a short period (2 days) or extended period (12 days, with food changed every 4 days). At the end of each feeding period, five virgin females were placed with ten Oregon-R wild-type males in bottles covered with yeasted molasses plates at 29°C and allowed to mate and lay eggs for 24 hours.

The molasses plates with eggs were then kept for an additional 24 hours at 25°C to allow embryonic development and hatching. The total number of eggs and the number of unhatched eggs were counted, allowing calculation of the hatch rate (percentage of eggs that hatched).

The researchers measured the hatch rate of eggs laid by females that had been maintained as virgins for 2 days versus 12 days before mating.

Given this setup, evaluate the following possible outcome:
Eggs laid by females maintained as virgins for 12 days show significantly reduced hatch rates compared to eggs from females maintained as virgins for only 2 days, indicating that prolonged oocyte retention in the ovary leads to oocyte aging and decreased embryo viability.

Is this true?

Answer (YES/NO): NO